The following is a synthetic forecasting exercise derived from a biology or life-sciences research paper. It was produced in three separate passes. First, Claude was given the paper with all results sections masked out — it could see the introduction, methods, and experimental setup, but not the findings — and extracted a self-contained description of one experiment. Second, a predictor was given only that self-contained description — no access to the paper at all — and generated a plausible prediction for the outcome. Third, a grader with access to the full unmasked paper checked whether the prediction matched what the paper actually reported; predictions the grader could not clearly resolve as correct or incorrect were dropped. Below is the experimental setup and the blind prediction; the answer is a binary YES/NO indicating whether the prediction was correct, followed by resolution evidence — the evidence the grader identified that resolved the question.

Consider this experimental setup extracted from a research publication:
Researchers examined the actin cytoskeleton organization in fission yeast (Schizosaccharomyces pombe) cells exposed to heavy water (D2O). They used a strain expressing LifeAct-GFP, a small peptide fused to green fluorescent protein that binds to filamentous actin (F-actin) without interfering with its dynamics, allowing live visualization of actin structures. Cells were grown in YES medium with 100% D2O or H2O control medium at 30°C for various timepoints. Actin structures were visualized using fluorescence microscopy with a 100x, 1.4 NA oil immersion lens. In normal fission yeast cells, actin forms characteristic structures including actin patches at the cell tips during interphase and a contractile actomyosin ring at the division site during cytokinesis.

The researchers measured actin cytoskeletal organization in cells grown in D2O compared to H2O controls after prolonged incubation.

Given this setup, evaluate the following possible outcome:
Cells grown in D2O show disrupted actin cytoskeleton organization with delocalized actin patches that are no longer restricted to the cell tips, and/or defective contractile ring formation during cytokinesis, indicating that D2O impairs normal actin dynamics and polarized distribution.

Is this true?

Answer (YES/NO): YES